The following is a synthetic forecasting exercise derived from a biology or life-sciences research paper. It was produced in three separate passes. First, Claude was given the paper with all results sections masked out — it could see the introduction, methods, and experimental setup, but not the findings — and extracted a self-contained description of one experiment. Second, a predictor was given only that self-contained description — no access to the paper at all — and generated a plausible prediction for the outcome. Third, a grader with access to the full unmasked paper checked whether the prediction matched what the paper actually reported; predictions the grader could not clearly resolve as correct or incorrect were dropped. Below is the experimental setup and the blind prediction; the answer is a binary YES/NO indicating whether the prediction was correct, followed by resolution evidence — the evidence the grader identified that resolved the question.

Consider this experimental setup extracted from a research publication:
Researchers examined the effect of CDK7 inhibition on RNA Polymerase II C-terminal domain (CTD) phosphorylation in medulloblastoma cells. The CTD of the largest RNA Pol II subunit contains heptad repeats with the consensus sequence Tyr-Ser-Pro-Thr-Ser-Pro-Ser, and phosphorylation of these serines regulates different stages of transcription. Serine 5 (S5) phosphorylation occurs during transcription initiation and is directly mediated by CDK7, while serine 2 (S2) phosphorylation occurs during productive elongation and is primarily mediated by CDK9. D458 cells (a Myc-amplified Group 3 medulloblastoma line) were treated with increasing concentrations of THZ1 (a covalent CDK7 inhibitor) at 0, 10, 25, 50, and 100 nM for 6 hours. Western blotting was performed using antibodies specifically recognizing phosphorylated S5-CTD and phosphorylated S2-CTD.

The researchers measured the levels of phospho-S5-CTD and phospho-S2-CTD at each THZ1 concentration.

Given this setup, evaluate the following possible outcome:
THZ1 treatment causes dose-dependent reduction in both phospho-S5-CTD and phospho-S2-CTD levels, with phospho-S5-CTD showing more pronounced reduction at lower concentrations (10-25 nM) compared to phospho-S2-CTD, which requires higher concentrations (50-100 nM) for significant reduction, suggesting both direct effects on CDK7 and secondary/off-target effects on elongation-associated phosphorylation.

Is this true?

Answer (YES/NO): NO